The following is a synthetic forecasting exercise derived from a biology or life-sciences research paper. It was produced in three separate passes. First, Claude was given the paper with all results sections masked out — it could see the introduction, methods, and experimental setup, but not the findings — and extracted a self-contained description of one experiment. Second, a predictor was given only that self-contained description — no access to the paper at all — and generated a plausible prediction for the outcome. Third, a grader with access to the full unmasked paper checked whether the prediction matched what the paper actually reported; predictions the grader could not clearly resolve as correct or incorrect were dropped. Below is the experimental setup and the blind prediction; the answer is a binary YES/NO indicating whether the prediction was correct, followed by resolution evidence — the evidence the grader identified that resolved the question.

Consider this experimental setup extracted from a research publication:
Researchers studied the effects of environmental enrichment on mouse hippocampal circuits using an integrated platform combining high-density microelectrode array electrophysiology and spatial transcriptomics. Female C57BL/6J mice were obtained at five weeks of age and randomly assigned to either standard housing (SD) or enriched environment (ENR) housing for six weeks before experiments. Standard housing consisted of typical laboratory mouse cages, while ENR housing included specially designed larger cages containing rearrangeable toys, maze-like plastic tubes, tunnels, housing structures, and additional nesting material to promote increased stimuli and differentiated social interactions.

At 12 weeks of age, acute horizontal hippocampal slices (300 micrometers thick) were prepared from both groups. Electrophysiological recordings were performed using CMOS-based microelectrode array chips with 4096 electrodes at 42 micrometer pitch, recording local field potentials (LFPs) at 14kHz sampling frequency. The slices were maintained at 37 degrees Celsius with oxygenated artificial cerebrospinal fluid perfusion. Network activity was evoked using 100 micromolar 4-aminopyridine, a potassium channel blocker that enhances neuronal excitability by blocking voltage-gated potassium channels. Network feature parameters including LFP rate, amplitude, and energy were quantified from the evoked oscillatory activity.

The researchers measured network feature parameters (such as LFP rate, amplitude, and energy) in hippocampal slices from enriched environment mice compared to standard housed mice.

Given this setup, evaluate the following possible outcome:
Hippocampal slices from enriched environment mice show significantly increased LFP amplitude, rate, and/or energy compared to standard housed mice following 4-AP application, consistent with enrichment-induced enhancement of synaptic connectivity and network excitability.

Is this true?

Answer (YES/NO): YES